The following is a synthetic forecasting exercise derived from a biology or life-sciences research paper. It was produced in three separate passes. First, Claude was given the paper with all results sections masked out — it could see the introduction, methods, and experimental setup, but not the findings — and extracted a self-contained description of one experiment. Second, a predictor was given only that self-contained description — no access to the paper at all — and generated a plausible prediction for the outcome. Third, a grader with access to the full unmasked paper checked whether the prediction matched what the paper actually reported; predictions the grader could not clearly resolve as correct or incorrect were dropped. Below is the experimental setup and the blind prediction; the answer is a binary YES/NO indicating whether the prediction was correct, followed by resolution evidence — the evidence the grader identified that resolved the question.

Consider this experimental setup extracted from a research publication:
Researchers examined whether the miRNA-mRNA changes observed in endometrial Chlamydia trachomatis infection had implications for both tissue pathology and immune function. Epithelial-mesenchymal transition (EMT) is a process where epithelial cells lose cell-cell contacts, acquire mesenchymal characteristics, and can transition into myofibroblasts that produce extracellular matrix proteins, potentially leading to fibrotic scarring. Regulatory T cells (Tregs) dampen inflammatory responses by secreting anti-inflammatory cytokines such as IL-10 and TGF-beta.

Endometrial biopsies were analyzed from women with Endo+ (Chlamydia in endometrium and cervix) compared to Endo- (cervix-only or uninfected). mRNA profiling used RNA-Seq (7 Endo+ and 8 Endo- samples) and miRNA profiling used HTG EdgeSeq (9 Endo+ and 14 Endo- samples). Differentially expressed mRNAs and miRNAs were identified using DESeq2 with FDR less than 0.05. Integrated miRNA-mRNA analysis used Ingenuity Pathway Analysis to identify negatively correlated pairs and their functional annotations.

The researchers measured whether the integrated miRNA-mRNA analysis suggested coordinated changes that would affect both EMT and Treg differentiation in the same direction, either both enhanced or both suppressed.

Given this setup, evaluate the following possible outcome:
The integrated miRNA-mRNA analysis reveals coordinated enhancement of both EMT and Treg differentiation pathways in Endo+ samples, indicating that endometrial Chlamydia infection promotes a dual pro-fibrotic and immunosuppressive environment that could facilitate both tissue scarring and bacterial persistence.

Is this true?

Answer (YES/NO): YES